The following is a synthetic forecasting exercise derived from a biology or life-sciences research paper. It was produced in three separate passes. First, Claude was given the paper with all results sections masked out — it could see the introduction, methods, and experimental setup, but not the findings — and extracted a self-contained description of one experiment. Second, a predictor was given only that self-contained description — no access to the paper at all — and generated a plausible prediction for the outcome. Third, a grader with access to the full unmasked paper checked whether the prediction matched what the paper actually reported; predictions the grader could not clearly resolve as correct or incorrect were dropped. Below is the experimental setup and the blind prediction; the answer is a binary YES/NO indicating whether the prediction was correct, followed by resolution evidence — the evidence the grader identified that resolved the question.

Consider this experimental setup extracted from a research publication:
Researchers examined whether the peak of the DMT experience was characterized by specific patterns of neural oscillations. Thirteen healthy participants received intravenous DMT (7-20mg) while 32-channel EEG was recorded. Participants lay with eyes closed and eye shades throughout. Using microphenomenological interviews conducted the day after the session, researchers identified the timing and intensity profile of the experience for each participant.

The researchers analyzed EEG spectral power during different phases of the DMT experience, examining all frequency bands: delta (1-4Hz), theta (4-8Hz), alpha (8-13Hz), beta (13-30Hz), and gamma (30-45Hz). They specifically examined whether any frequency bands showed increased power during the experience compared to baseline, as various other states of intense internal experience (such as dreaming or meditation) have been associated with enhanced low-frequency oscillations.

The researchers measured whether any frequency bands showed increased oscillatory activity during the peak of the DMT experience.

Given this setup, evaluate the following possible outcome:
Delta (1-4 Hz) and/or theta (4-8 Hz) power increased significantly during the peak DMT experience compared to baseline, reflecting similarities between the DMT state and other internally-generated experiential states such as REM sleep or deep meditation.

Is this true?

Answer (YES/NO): YES